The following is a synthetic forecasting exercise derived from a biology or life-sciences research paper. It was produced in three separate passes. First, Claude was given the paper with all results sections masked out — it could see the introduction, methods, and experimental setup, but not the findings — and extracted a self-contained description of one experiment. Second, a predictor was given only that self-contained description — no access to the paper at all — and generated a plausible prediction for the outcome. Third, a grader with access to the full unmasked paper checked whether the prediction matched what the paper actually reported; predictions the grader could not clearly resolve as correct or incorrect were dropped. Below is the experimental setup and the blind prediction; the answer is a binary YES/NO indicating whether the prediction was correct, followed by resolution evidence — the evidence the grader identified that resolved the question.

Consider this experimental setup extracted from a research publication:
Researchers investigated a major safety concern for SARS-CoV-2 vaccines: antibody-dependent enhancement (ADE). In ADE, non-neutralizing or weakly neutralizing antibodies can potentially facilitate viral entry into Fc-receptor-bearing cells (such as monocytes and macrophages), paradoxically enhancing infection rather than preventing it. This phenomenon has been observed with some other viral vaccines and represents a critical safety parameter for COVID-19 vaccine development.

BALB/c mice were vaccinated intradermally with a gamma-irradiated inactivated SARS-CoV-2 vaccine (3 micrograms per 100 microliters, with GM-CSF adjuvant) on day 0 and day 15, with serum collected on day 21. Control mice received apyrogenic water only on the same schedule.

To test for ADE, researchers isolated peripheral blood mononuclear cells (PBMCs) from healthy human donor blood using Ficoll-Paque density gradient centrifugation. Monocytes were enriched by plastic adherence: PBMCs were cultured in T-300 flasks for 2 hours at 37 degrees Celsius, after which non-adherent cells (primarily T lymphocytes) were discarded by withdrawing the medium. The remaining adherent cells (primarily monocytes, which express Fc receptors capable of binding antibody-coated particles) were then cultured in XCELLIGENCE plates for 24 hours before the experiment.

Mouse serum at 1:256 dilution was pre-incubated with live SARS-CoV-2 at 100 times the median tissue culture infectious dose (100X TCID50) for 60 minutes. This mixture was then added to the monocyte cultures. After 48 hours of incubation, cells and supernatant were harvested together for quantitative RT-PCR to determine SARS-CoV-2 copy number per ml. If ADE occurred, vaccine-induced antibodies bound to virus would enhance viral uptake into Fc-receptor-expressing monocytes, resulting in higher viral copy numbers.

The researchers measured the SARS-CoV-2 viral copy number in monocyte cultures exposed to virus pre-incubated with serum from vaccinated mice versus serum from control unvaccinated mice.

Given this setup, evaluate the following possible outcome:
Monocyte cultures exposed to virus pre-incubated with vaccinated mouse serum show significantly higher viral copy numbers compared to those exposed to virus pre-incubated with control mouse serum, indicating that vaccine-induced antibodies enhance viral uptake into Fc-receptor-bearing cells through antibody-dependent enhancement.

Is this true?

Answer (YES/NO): NO